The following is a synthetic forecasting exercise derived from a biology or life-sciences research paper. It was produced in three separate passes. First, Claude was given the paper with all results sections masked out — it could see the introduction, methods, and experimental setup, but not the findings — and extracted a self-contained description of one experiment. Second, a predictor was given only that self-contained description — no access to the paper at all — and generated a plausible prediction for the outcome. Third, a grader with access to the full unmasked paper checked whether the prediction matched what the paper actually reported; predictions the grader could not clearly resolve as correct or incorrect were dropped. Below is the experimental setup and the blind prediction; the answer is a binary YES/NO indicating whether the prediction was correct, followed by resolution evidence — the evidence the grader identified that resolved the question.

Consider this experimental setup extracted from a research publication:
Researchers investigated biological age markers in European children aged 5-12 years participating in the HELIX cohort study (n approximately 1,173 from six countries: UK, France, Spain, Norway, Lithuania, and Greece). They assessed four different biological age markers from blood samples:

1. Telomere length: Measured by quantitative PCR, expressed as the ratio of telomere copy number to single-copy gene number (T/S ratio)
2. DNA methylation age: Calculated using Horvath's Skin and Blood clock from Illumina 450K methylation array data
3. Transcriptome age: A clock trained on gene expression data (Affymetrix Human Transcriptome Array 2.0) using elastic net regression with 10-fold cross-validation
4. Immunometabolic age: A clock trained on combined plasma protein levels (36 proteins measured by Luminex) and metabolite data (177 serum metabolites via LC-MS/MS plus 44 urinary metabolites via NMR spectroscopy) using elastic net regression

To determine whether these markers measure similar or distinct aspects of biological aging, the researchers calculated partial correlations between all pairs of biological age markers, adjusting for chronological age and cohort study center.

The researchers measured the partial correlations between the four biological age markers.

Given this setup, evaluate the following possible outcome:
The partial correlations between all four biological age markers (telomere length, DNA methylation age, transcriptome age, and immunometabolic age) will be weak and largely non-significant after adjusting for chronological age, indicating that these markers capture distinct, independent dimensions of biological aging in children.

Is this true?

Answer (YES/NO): YES